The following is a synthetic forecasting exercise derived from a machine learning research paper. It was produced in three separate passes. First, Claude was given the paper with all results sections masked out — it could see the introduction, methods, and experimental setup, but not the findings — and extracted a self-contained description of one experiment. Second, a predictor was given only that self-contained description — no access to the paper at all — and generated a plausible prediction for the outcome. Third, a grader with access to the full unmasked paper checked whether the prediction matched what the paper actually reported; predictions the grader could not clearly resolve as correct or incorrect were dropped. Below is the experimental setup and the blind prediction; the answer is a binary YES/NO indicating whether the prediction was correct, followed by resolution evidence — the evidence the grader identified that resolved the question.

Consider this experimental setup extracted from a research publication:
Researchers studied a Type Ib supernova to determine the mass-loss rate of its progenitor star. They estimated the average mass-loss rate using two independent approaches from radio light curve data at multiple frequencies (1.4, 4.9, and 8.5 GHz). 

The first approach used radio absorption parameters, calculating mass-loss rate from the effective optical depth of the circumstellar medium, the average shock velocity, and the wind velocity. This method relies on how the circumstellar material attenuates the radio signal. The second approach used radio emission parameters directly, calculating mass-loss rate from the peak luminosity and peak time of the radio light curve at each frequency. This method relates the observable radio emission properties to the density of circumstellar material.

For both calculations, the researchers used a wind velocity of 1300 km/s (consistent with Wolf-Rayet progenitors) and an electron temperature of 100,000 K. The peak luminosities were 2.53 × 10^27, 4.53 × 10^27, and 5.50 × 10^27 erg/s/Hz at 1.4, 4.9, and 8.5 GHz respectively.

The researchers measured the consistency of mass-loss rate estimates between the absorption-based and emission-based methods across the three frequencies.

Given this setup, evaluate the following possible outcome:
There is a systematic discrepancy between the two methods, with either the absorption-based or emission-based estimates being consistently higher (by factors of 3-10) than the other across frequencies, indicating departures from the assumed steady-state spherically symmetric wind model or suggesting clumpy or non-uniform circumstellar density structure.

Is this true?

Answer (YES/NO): NO